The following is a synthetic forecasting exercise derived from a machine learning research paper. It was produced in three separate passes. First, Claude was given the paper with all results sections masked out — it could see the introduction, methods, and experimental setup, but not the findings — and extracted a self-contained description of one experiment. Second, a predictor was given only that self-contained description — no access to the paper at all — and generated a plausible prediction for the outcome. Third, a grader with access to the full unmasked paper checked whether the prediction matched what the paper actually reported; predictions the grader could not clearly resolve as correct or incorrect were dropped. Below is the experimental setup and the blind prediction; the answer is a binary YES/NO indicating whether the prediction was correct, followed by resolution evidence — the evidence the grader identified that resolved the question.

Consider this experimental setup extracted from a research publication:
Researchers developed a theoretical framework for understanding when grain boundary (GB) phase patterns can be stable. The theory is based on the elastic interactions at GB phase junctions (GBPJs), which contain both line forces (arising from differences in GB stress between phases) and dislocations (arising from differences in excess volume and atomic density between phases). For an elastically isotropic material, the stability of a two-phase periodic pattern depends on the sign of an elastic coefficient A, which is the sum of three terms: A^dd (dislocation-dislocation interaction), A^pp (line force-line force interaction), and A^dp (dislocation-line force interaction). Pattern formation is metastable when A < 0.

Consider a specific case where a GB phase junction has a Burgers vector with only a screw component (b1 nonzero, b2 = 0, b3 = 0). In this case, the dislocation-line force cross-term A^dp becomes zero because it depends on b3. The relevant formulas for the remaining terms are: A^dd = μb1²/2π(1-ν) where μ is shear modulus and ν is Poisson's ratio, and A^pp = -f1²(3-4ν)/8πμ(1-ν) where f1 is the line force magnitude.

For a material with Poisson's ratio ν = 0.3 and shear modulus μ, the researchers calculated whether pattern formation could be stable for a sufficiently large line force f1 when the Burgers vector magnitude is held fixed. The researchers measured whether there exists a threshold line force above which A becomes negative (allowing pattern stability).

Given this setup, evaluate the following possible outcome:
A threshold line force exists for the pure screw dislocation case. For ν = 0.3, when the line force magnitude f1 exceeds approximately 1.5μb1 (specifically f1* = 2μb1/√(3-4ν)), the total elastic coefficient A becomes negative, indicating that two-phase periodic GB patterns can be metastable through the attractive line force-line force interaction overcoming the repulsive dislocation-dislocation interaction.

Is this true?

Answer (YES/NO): YES